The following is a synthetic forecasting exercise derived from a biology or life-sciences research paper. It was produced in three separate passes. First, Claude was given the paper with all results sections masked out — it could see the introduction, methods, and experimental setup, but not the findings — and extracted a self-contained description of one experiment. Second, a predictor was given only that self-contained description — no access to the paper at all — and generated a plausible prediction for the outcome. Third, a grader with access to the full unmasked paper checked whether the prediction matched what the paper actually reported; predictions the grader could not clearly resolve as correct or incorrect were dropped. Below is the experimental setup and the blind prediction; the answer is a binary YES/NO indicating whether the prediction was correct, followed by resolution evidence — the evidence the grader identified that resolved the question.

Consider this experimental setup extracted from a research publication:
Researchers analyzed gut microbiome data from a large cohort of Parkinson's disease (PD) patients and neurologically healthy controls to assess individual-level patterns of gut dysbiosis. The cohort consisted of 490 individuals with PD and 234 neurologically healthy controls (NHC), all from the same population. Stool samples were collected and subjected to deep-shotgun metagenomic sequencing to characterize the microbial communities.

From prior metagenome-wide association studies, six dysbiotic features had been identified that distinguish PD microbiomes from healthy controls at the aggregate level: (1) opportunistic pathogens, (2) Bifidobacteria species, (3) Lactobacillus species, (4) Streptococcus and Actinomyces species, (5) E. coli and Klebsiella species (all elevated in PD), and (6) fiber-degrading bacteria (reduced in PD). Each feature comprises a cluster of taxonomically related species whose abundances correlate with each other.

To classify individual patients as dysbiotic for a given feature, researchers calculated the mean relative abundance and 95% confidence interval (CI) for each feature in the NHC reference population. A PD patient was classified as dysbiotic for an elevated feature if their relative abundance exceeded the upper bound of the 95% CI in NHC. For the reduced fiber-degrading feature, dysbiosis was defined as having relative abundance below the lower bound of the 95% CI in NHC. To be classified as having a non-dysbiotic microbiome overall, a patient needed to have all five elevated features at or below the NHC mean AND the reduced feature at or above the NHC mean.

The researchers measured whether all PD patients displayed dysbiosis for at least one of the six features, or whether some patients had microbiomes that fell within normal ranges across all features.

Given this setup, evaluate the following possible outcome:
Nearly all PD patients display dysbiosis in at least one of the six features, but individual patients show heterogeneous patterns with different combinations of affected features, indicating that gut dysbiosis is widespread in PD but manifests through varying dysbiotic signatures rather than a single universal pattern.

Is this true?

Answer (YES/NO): NO